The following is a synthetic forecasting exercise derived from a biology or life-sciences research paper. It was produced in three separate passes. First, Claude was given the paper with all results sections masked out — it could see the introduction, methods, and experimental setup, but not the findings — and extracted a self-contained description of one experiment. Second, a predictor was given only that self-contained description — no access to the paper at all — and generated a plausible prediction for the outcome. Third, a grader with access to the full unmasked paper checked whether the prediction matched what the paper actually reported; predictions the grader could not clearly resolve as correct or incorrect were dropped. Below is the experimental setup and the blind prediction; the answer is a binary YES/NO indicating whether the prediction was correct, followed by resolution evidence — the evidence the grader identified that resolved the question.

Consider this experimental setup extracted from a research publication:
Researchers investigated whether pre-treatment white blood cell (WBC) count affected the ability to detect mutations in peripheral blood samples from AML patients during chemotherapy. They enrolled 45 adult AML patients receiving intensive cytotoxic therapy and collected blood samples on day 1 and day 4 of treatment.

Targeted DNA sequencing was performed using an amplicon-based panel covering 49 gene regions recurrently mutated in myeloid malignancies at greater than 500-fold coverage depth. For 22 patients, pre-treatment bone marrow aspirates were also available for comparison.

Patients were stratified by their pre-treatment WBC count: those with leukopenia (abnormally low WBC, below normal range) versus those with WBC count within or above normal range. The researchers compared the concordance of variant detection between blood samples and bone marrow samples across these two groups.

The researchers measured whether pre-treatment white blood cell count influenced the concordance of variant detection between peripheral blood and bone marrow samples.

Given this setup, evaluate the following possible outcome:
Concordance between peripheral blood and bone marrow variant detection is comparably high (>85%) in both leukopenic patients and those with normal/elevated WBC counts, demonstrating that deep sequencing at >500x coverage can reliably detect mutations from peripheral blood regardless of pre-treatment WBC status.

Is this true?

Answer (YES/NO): NO